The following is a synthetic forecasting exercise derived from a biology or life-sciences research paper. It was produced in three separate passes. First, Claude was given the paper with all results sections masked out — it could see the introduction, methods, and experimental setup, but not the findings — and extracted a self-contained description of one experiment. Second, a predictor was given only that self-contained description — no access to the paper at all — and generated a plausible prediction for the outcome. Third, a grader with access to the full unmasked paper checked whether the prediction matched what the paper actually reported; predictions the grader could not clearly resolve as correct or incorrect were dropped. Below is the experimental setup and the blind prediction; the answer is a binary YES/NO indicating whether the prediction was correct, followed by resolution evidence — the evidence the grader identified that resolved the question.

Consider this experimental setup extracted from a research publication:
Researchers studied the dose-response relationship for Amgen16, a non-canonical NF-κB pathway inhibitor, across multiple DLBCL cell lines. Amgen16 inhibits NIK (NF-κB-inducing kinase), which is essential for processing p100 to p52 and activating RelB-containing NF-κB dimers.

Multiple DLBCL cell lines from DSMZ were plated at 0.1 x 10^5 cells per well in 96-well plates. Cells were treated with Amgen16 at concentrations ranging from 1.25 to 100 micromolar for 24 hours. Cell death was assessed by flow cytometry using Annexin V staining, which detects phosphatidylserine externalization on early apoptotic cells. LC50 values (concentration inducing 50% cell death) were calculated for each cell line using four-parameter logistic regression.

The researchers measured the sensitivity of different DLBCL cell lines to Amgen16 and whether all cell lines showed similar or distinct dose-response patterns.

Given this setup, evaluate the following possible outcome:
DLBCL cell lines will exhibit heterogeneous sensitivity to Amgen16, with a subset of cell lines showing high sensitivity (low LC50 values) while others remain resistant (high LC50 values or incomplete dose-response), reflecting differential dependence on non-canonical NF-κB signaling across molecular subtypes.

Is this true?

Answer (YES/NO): YES